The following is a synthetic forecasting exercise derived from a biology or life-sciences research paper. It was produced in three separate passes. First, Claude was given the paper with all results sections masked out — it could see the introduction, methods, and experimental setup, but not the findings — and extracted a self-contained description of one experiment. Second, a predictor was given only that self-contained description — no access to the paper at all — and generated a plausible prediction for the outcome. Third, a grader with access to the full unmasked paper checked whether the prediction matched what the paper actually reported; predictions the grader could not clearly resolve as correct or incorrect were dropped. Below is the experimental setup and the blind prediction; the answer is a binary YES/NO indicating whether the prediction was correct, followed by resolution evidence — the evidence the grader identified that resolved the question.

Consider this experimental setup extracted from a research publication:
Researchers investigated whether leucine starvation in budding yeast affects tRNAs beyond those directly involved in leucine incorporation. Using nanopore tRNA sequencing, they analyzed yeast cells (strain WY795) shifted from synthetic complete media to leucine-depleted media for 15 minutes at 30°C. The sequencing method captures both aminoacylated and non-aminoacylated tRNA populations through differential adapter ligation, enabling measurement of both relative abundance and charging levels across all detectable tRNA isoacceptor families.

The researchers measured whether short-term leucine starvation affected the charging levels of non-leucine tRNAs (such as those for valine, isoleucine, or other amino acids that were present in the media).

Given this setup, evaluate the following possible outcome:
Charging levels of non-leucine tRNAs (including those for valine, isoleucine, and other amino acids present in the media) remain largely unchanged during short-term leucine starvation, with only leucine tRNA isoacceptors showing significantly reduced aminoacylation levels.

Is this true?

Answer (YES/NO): NO